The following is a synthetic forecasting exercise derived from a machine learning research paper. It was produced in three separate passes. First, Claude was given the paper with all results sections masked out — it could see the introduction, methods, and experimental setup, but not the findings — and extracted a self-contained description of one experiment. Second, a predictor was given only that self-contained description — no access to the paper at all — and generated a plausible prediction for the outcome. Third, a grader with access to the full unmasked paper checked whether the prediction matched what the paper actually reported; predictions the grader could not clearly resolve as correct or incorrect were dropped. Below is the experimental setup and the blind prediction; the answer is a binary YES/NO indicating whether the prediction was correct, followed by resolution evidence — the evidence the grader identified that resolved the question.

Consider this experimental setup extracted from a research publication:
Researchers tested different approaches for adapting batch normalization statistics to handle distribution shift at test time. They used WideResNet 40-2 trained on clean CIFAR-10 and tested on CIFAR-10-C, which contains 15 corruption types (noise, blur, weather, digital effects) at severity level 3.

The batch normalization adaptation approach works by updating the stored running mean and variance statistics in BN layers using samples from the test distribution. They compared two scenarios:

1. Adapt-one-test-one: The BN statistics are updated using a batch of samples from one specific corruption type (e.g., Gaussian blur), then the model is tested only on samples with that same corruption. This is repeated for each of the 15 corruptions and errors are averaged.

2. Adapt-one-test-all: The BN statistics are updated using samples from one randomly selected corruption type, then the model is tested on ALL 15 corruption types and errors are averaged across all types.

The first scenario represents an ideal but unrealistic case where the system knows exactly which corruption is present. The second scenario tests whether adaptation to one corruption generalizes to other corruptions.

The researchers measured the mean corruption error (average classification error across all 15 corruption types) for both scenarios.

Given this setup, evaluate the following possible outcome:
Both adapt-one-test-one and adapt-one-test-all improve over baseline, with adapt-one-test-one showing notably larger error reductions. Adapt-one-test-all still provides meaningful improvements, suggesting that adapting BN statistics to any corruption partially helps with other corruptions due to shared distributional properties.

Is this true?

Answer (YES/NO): NO